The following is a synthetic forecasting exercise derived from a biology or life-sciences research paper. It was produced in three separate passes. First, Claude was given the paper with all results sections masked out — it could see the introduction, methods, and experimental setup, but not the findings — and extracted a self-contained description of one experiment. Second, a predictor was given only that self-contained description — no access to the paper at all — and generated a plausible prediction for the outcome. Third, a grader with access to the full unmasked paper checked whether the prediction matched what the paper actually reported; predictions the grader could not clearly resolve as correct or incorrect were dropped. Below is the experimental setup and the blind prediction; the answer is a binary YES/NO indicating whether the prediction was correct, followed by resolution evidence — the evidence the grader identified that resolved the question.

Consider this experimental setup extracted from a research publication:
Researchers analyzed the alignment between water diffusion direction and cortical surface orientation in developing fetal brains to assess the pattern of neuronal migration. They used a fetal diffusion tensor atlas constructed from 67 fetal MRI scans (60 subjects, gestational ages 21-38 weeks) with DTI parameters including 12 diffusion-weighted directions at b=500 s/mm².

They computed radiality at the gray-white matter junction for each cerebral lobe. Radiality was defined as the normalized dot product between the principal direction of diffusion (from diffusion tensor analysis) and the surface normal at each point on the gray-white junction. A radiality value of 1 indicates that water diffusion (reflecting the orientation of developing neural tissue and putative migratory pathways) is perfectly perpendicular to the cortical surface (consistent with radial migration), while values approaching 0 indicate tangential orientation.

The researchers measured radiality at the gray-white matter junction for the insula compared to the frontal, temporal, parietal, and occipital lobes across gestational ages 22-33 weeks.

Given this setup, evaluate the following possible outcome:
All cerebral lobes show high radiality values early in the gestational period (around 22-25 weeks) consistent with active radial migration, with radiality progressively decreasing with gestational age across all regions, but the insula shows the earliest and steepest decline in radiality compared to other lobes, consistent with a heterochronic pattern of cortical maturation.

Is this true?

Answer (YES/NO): NO